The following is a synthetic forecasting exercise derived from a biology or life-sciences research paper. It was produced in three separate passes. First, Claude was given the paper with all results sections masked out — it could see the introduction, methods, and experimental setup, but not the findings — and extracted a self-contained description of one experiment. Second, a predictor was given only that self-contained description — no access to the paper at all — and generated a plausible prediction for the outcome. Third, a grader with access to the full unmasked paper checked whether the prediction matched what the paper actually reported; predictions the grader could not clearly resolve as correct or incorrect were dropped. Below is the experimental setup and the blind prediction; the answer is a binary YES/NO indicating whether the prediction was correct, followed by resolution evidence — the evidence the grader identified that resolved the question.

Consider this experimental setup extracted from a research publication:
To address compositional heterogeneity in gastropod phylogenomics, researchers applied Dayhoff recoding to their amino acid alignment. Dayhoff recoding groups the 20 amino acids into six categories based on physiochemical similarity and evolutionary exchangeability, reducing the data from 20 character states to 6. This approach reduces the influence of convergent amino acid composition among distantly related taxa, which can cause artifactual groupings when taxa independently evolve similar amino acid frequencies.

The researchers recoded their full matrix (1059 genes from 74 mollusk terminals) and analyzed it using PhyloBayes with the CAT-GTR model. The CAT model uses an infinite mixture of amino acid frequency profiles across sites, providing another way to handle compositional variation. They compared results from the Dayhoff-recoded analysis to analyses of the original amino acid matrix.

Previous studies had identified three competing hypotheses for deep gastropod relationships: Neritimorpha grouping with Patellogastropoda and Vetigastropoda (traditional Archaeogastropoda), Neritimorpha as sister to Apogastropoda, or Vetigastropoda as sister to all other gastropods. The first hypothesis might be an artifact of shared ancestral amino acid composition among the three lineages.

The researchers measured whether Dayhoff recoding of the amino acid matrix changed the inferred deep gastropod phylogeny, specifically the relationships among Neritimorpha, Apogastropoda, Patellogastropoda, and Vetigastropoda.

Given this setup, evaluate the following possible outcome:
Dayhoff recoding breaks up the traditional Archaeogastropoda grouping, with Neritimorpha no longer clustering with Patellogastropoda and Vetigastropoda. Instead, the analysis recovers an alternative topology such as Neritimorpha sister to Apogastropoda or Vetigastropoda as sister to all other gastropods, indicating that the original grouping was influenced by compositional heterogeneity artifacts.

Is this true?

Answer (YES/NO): NO